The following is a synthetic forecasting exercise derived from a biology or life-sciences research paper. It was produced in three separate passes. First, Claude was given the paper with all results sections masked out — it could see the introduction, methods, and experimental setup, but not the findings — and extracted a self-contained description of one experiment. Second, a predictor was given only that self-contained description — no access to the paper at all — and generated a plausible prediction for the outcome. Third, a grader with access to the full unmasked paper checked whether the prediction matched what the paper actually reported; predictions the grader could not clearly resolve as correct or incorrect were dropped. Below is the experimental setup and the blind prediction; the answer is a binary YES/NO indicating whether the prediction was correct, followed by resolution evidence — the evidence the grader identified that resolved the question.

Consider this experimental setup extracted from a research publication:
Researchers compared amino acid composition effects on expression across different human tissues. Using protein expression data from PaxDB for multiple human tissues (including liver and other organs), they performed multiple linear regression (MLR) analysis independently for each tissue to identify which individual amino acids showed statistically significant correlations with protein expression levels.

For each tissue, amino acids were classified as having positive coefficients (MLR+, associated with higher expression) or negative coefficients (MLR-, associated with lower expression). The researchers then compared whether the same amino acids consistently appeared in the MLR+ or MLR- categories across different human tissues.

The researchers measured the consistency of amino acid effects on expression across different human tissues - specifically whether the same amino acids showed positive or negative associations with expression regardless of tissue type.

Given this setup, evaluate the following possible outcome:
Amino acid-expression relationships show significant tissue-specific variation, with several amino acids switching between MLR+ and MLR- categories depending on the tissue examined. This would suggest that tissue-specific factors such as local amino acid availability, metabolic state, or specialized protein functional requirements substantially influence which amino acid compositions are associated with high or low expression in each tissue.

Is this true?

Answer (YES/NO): NO